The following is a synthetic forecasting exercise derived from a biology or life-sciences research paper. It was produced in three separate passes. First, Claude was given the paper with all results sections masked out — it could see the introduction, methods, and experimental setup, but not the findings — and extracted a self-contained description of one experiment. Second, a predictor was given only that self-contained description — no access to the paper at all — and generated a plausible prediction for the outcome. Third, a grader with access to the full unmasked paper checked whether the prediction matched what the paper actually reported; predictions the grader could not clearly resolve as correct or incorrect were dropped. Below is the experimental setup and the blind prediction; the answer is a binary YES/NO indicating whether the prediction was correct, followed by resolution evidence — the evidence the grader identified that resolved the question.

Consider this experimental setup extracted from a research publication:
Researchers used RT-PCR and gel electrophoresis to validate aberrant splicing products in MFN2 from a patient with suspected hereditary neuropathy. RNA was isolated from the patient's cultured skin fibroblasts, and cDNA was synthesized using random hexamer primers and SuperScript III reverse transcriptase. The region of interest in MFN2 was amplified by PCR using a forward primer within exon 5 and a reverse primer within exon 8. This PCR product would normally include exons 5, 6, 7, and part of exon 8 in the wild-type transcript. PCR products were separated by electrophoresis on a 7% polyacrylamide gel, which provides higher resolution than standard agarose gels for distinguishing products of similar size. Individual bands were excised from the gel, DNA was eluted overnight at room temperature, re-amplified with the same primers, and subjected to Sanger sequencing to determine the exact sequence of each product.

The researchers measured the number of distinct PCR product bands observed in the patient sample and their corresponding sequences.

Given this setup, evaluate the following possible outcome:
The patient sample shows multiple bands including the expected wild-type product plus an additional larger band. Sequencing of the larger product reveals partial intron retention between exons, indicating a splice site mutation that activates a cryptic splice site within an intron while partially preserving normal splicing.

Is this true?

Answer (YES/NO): NO